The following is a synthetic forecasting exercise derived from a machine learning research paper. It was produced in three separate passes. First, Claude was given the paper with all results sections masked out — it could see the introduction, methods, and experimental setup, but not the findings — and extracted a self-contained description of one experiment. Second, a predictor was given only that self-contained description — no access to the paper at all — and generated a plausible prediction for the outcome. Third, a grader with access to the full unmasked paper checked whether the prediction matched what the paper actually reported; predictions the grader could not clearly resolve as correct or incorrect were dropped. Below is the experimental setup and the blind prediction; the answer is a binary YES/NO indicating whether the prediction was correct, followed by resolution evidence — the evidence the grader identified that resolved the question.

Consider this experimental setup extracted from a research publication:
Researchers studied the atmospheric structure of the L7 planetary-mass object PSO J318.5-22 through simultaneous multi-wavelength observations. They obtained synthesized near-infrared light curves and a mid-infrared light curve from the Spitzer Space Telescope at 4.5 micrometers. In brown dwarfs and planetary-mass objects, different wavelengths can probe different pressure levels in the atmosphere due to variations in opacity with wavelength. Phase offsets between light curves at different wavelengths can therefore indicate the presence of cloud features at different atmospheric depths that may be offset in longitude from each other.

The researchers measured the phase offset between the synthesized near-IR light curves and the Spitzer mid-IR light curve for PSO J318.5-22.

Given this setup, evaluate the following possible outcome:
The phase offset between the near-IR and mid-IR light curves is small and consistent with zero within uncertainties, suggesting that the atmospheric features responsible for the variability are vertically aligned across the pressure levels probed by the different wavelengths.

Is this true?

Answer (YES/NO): NO